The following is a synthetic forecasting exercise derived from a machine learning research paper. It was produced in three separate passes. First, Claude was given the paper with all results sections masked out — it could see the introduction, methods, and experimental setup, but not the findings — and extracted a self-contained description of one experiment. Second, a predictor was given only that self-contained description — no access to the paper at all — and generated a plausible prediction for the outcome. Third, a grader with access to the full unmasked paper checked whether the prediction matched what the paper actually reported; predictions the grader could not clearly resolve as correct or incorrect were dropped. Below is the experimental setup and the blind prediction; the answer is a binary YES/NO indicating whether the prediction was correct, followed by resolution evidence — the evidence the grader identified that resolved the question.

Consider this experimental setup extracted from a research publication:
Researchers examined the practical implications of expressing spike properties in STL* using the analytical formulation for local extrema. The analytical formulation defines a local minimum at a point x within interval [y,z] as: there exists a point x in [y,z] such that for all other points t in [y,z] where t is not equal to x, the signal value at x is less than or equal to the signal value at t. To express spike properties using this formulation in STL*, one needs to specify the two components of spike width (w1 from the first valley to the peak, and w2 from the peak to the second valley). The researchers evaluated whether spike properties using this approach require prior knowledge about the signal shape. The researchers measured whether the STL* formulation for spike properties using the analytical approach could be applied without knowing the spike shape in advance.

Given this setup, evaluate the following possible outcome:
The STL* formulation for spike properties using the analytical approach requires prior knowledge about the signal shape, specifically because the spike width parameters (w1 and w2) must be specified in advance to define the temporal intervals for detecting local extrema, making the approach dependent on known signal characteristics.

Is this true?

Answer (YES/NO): YES